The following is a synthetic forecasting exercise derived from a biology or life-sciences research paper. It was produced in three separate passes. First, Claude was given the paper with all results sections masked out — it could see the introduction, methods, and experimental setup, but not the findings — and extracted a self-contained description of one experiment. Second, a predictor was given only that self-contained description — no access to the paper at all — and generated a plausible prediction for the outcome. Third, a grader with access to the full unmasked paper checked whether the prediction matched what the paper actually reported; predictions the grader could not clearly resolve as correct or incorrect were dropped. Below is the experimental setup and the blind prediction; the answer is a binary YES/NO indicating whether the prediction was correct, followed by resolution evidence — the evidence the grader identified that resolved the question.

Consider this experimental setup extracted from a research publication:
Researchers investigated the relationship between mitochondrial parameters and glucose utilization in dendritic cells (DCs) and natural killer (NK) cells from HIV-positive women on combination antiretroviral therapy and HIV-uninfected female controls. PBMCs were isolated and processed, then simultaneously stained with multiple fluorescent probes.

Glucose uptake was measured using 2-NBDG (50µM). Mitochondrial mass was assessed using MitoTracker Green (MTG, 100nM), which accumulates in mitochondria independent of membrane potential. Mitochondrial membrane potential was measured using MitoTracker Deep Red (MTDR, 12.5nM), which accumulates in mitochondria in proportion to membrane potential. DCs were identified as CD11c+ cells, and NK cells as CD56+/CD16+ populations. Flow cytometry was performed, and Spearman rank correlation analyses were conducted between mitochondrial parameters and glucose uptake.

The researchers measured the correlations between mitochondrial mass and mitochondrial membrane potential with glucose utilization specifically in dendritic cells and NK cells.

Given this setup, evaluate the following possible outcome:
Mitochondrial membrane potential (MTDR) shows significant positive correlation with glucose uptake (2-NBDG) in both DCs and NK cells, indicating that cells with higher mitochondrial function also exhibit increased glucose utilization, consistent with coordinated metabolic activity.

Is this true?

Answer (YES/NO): NO